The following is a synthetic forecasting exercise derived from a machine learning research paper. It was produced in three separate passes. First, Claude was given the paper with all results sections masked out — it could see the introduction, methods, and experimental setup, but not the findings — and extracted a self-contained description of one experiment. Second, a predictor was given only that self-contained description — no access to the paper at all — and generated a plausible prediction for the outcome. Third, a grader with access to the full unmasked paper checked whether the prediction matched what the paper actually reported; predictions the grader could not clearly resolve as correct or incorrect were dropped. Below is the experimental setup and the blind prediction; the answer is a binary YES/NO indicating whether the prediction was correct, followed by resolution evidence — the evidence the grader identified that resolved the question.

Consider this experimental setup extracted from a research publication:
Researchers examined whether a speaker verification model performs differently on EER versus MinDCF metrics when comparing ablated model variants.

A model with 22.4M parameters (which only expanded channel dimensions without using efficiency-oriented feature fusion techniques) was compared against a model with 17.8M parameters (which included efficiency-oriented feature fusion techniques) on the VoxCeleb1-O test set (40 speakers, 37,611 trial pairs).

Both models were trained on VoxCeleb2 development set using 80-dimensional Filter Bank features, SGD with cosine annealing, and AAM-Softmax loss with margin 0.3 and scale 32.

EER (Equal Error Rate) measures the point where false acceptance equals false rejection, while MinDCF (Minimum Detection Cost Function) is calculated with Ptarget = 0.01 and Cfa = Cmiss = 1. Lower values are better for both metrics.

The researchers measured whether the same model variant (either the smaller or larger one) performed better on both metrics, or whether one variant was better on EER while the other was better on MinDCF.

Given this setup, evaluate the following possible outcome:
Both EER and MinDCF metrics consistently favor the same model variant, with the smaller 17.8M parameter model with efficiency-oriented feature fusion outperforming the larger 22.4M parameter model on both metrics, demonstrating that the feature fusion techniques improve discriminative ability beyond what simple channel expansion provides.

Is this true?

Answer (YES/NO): NO